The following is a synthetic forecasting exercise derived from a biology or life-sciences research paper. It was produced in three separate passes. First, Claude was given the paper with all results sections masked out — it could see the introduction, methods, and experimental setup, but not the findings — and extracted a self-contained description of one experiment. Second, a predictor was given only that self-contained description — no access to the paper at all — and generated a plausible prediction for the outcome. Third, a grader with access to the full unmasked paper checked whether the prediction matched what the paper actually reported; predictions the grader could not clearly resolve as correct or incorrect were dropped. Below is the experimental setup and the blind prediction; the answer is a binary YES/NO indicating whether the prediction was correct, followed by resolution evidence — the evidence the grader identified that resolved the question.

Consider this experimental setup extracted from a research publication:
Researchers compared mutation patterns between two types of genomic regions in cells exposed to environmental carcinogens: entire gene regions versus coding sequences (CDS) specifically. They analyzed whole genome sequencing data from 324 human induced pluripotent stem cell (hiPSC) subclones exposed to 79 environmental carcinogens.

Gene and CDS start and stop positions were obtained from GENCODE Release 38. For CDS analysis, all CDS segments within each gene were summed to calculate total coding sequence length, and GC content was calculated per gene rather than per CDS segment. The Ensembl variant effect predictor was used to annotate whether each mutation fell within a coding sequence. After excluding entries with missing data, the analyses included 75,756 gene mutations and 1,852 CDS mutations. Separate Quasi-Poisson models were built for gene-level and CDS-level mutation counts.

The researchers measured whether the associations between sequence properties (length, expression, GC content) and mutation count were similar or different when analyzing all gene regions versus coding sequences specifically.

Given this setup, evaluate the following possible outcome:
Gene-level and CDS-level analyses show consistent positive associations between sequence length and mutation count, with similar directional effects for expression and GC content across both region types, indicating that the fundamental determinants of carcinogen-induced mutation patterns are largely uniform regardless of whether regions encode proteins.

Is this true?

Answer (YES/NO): NO